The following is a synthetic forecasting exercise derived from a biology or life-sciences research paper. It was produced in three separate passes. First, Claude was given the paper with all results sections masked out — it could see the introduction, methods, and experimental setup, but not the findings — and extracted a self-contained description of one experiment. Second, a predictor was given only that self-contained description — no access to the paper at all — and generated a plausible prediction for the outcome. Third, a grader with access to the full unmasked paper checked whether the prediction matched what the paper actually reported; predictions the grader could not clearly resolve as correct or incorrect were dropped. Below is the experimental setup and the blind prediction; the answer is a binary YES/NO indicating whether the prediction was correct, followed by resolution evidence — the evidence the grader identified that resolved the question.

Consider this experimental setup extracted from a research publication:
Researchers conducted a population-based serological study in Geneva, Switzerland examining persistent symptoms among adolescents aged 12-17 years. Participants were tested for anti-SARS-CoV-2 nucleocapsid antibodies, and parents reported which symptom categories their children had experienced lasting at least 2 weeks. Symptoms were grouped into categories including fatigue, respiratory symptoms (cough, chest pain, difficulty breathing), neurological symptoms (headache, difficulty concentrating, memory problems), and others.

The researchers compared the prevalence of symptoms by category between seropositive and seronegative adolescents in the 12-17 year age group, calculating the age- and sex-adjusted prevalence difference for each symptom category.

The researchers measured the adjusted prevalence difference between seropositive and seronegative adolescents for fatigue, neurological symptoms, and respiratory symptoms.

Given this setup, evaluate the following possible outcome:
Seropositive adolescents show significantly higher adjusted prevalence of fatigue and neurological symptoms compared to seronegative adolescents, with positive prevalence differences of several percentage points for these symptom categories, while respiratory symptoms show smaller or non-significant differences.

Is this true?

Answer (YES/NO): NO